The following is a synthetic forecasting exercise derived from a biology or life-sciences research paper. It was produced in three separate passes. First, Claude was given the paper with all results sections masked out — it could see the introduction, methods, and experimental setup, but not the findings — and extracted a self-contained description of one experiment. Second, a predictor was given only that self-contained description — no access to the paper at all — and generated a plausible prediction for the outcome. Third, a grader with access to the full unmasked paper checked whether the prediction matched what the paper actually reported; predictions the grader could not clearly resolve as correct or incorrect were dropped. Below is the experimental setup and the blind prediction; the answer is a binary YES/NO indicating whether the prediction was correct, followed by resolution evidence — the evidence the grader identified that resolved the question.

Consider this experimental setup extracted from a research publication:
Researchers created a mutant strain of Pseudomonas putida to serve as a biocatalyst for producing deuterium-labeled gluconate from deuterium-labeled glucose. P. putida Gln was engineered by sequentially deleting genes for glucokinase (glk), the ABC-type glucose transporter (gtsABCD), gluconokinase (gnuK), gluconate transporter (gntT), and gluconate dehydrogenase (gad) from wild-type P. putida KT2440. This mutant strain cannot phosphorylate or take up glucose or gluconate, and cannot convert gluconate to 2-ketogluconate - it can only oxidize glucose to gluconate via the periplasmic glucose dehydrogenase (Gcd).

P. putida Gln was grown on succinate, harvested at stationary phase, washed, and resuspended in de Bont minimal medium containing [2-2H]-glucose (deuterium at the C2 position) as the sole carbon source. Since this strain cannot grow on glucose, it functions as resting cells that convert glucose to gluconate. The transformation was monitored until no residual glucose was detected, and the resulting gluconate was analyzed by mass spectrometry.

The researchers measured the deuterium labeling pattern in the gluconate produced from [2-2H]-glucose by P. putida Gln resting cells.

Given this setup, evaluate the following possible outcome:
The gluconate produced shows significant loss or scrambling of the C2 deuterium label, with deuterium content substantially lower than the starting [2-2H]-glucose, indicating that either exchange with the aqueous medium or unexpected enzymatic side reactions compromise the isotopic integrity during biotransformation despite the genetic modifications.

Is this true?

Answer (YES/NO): NO